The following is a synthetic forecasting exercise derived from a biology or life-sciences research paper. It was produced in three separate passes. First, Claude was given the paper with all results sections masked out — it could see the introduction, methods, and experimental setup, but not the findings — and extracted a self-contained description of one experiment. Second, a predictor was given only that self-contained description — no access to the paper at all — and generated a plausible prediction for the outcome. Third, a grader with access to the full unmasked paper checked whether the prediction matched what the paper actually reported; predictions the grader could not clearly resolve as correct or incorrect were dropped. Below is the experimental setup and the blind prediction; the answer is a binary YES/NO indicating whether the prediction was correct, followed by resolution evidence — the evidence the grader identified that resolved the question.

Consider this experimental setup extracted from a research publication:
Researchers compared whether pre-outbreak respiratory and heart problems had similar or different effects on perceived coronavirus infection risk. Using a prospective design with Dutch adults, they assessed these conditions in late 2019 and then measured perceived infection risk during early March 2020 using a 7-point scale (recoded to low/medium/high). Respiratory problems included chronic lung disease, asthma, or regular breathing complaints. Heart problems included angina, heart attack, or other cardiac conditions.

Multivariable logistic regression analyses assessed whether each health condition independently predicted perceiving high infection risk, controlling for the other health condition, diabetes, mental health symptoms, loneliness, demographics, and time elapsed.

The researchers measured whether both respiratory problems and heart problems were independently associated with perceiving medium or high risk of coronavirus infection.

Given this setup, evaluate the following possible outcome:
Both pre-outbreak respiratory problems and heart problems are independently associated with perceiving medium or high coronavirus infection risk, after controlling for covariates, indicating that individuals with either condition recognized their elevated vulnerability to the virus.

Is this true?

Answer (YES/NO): YES